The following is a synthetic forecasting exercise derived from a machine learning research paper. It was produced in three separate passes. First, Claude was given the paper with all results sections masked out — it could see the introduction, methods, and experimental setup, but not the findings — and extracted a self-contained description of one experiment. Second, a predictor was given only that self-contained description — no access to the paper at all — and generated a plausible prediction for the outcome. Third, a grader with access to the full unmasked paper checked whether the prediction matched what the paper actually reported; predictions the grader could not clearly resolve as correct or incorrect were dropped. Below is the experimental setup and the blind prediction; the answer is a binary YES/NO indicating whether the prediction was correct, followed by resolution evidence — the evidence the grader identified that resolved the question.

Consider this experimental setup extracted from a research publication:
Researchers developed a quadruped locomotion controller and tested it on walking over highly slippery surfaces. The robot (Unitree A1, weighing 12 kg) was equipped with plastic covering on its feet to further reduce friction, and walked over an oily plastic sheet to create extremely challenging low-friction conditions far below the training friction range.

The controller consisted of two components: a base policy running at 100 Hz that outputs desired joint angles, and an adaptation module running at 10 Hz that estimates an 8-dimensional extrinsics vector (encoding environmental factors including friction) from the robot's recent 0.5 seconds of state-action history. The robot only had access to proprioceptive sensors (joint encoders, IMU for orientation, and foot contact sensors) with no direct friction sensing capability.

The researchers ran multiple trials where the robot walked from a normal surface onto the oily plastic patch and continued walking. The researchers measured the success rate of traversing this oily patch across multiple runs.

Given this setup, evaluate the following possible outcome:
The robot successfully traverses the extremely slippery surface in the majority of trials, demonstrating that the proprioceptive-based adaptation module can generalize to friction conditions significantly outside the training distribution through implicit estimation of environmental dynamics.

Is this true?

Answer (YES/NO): YES